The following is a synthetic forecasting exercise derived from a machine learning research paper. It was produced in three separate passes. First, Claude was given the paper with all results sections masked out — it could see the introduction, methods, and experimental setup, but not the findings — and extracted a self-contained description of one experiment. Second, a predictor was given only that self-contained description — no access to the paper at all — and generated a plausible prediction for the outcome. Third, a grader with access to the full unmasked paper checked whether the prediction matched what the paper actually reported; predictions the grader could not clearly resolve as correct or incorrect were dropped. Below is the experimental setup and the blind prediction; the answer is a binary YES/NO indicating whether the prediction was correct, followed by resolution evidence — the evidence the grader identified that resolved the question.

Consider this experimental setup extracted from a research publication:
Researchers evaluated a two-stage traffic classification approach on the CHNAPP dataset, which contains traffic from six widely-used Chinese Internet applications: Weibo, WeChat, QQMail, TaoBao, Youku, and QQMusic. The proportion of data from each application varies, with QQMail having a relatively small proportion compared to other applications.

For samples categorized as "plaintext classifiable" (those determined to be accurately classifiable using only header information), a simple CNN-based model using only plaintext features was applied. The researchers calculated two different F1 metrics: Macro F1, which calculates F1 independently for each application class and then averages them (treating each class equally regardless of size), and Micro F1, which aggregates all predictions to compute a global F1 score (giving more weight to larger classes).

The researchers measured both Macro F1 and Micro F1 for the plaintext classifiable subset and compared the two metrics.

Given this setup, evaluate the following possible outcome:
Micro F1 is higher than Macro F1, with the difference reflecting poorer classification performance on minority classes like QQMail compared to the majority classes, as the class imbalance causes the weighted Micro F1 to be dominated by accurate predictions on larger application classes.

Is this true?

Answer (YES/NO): YES